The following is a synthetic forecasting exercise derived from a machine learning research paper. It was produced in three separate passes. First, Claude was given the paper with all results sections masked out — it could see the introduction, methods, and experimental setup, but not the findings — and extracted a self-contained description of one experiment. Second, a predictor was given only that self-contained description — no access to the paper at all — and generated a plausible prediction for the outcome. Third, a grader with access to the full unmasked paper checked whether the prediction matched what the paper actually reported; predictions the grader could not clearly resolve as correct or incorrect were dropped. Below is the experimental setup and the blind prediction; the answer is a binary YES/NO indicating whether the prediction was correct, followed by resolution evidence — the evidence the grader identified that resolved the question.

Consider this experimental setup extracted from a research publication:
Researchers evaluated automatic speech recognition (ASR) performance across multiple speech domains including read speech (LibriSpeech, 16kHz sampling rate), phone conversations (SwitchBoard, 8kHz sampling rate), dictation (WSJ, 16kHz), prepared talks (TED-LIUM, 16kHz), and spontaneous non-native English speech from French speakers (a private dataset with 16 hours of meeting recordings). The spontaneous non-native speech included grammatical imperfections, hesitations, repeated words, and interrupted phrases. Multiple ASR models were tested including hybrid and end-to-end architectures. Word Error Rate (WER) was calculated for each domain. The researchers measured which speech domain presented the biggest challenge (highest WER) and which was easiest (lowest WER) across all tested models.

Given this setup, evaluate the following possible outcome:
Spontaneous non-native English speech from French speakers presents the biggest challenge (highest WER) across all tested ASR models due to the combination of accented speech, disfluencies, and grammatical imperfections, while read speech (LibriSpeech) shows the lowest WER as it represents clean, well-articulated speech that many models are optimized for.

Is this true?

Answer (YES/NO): YES